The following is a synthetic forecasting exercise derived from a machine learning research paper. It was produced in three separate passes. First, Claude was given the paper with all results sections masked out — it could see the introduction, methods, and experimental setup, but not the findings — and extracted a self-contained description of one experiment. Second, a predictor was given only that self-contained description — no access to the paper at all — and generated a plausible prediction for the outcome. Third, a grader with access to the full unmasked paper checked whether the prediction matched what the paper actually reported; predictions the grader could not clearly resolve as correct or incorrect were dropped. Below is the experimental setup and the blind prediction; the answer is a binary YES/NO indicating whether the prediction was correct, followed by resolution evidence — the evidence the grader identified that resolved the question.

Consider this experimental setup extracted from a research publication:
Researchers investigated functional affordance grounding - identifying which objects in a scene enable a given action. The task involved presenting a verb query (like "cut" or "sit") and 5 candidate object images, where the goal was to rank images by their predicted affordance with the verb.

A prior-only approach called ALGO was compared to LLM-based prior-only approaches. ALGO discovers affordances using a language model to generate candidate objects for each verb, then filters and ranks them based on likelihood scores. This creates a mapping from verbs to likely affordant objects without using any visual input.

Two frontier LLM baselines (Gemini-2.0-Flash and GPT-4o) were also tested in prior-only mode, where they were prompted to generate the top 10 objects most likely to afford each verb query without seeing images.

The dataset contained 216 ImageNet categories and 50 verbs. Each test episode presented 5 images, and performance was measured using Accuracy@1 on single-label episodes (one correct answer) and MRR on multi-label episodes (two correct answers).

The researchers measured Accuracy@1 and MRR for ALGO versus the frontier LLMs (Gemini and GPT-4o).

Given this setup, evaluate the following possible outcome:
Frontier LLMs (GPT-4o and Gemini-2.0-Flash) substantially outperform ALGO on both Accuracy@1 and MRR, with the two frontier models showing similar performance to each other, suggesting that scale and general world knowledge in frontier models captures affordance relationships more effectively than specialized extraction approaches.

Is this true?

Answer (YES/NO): NO